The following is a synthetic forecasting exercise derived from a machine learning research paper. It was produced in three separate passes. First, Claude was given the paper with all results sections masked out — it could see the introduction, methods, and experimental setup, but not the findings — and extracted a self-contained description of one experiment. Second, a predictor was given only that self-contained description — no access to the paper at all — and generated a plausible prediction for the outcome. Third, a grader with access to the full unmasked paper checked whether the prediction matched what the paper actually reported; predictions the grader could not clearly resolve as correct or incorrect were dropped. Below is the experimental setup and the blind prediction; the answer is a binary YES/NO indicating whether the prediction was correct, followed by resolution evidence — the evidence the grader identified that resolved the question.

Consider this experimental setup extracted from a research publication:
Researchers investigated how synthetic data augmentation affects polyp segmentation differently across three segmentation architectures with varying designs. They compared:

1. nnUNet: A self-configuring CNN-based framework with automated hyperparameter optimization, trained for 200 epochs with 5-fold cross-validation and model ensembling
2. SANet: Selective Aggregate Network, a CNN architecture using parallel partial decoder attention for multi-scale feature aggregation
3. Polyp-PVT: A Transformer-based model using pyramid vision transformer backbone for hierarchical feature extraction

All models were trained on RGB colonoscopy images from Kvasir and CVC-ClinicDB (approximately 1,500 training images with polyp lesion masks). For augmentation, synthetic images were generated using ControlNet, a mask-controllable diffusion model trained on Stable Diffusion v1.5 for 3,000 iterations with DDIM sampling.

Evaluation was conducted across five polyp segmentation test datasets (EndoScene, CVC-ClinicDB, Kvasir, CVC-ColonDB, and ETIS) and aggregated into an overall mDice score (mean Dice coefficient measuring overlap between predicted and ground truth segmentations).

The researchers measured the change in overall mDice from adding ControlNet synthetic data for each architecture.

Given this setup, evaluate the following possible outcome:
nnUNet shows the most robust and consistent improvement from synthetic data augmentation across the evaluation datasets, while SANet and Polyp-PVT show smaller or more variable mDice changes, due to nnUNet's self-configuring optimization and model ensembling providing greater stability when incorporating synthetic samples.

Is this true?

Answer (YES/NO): NO